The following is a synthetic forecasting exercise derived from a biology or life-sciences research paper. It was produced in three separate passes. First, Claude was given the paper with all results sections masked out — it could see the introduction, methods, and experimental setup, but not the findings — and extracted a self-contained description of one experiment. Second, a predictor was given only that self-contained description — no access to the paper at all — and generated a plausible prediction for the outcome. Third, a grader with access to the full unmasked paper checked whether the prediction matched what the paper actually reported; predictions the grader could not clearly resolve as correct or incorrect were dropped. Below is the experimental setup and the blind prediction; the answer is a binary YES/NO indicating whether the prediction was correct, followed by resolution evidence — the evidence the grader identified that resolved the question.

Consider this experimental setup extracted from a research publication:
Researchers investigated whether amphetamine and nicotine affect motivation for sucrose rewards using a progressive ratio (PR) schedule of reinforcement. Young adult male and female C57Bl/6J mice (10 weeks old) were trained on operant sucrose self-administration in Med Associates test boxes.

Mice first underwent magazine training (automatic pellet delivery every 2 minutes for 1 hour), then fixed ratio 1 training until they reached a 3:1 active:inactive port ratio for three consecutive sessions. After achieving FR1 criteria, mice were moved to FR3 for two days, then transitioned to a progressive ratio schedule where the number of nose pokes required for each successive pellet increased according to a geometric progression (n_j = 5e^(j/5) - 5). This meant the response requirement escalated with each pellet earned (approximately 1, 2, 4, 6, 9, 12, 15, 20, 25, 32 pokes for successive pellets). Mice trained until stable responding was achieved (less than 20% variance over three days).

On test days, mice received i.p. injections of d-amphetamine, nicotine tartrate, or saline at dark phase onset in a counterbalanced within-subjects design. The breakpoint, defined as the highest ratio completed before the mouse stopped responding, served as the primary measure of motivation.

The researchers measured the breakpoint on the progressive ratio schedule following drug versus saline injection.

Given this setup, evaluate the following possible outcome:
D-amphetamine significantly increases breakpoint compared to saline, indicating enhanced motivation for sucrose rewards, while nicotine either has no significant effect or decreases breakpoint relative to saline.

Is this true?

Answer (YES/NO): NO